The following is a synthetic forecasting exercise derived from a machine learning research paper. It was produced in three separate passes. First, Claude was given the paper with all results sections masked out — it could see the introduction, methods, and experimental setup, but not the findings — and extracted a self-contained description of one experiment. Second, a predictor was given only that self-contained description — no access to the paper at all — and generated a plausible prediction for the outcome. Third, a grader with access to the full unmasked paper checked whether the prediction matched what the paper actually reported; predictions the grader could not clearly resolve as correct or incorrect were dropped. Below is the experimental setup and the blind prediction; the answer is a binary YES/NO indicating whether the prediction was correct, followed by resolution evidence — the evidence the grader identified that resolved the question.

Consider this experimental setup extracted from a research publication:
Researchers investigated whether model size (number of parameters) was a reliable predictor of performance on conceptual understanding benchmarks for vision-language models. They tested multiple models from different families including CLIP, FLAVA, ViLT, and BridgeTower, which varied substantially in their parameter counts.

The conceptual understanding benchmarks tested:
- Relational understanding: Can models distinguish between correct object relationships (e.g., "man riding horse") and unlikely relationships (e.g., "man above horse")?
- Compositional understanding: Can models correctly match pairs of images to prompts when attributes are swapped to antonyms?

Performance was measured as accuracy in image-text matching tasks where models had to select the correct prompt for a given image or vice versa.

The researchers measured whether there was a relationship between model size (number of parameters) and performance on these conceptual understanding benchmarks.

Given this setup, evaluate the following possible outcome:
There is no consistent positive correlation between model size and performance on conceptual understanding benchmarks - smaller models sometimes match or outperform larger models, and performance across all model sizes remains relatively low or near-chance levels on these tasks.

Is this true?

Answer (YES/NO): YES